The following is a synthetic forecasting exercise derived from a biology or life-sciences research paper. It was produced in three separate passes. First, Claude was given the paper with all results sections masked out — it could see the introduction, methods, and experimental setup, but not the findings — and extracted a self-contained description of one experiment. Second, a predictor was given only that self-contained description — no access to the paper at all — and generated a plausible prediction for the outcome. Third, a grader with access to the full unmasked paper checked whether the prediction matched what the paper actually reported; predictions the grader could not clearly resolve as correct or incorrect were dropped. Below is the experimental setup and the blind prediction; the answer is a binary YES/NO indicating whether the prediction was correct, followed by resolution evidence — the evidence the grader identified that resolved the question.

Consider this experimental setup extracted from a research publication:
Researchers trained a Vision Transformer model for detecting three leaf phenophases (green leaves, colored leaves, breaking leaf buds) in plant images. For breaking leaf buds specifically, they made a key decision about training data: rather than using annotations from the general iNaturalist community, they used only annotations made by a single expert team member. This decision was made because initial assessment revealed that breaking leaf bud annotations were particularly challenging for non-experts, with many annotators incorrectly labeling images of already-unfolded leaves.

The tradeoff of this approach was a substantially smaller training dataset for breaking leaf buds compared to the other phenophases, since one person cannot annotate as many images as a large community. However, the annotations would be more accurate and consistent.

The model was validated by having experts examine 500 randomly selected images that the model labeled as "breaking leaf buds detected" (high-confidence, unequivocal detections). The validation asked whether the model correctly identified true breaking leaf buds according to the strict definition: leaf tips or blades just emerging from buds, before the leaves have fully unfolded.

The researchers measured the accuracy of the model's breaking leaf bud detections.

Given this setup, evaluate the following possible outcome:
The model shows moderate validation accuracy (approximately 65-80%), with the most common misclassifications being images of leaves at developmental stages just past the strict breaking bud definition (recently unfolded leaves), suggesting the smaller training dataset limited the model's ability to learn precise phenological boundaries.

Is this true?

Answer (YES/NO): NO